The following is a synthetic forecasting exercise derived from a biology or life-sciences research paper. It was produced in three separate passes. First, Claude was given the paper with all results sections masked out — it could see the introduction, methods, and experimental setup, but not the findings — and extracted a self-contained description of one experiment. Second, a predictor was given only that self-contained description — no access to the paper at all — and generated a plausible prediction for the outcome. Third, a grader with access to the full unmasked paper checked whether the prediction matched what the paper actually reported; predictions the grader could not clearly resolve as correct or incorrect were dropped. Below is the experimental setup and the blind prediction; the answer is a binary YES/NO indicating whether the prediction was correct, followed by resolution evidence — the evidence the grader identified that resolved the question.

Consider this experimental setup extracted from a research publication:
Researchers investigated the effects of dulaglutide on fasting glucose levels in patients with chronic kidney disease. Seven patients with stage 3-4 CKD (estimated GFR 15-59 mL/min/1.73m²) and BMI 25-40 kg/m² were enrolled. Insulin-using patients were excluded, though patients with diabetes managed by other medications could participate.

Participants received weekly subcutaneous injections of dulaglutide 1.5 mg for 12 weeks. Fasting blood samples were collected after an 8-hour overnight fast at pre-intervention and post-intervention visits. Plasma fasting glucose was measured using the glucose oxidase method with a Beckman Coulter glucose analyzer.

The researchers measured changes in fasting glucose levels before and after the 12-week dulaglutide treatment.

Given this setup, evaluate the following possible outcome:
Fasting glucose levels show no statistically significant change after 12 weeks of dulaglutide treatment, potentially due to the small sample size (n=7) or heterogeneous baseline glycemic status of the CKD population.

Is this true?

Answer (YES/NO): YES